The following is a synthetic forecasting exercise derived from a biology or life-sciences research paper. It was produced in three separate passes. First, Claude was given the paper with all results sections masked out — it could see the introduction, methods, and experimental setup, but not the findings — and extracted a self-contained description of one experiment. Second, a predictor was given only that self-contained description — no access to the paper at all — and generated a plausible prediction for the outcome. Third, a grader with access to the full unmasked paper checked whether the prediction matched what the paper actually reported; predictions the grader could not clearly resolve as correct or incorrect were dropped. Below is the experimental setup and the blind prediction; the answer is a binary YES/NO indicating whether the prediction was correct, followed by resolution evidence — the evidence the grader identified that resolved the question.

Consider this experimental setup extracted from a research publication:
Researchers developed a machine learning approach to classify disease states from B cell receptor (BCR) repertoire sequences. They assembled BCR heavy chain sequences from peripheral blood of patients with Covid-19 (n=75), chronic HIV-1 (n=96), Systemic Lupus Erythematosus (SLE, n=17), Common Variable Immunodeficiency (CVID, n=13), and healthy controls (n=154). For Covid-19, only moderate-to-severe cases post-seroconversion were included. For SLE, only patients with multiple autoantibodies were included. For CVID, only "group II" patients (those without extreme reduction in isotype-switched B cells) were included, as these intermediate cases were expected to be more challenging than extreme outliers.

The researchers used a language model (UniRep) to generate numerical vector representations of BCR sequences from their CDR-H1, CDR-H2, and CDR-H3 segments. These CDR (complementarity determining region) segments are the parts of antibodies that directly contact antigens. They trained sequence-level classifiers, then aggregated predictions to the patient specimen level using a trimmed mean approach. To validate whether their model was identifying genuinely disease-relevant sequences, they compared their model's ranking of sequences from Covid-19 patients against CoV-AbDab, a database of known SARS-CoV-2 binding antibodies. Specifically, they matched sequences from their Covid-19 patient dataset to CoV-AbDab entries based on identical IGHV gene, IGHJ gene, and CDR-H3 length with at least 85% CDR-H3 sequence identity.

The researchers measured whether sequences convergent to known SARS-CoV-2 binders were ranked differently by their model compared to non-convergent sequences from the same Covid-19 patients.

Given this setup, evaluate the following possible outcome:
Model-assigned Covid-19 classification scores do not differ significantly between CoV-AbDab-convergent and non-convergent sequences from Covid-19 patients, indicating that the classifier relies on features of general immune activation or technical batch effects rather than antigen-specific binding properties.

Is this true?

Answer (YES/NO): NO